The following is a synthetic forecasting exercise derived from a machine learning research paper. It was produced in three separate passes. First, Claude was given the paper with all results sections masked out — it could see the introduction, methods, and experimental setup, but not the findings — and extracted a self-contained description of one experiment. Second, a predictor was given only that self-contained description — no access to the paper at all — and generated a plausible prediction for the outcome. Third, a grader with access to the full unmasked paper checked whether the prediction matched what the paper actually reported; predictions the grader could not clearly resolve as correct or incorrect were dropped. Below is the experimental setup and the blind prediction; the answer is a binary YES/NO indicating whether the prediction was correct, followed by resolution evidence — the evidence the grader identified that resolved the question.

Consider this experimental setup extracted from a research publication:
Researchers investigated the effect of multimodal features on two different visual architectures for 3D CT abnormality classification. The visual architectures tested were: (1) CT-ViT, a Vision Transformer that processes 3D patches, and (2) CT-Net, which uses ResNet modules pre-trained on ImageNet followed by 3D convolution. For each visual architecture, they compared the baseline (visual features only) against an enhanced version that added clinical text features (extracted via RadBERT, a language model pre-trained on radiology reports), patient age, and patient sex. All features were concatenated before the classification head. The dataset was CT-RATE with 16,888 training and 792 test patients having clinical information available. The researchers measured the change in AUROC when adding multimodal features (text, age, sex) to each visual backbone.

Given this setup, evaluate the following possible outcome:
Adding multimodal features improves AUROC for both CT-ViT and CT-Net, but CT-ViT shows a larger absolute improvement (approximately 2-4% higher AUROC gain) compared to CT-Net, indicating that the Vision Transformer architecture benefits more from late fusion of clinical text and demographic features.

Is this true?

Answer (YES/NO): NO